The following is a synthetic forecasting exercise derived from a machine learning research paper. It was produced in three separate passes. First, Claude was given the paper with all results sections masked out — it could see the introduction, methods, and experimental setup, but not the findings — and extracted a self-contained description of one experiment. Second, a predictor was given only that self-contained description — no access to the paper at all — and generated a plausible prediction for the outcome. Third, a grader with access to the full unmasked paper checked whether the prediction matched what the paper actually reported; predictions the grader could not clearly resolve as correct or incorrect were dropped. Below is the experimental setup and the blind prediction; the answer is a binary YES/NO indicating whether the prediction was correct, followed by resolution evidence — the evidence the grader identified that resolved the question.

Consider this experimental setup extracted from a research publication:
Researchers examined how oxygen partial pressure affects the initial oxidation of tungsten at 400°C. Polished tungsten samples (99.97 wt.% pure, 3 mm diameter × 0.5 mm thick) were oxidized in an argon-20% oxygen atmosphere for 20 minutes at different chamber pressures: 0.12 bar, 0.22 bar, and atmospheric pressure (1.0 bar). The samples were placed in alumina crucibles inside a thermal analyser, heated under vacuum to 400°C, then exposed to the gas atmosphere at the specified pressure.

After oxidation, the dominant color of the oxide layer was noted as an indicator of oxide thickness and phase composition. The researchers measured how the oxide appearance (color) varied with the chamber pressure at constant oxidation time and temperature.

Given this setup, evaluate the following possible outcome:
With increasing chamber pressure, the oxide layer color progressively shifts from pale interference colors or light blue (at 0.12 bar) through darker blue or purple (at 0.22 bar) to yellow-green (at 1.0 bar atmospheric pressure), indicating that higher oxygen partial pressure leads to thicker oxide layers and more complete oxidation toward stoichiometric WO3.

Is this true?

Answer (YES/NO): NO